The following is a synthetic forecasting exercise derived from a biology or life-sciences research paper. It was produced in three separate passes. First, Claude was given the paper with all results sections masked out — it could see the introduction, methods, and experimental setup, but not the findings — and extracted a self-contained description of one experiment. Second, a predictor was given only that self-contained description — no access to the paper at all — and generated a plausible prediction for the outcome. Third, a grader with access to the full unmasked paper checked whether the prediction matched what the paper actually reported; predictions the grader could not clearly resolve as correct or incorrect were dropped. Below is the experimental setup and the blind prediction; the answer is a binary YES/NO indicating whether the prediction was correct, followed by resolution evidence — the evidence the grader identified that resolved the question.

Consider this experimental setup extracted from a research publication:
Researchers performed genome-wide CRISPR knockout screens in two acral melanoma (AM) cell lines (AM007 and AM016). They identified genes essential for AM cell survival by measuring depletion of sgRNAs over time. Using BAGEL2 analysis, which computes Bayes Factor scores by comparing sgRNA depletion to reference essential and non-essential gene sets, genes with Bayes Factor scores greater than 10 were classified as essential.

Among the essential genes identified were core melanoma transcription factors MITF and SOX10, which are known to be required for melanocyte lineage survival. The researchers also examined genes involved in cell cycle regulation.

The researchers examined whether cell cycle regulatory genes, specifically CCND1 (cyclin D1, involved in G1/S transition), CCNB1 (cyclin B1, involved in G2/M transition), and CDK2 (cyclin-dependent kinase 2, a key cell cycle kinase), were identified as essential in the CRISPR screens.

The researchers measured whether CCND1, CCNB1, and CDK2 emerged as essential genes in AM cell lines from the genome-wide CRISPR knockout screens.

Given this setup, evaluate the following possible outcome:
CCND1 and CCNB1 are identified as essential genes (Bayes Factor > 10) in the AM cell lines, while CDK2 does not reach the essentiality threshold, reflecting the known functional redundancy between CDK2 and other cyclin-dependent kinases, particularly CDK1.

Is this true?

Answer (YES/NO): NO